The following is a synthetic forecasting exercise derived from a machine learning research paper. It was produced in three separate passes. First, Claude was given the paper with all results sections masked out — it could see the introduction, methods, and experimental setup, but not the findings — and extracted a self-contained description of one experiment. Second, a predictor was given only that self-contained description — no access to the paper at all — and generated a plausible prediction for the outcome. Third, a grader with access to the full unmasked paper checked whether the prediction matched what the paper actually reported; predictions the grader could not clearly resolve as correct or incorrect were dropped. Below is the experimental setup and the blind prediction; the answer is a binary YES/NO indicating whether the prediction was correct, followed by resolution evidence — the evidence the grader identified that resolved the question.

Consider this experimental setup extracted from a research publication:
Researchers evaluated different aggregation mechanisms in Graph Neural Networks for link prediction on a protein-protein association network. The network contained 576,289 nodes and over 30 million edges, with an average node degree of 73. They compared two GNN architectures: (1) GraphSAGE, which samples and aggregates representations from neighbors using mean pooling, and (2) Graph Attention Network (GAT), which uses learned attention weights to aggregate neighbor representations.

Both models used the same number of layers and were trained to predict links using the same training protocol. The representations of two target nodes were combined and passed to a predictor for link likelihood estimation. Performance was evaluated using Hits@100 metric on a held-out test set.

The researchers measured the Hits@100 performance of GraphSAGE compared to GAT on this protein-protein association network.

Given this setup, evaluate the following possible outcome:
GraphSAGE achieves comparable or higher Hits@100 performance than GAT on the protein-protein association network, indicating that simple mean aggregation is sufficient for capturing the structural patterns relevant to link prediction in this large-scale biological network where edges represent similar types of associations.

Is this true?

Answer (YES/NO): NO